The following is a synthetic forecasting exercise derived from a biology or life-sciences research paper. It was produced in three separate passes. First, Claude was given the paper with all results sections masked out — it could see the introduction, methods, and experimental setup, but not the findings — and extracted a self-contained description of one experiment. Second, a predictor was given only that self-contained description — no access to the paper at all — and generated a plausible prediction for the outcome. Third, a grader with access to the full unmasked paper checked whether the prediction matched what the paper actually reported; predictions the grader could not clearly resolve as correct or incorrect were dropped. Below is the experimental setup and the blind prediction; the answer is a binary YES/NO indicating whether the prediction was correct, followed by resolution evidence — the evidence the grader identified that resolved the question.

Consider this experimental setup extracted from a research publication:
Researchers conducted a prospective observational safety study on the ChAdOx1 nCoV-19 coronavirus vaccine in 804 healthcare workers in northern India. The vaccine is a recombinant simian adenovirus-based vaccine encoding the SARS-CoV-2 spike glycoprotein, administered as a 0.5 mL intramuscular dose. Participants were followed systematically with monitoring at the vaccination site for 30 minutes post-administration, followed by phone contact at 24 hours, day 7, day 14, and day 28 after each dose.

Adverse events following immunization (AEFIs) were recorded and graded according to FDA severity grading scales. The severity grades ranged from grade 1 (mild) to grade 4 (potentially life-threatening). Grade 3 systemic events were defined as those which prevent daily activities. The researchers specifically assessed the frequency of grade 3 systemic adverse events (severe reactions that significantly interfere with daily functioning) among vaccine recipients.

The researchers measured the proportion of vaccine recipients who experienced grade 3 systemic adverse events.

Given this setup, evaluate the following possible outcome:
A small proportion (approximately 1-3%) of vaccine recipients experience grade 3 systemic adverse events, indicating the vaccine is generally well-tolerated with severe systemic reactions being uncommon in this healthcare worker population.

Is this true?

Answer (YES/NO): NO